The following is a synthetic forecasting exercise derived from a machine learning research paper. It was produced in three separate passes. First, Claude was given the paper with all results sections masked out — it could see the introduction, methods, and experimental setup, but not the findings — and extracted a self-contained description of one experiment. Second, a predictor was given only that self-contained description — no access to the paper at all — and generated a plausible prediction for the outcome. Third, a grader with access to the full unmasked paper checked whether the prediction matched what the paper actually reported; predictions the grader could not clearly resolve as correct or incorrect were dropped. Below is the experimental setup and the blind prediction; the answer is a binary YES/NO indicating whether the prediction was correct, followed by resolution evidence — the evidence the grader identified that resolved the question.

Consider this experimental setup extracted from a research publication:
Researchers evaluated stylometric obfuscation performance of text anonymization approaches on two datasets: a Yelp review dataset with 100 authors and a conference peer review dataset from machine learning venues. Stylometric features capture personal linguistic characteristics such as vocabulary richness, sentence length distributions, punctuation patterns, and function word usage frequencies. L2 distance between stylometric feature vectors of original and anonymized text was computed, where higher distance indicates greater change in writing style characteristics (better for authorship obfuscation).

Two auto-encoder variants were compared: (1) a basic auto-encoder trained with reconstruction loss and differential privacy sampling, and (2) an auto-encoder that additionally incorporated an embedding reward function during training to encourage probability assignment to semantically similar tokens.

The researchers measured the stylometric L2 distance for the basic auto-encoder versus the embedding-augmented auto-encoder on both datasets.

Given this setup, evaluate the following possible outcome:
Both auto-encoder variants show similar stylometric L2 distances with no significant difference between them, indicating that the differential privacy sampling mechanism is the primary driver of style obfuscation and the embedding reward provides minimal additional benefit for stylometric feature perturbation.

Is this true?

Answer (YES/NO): NO